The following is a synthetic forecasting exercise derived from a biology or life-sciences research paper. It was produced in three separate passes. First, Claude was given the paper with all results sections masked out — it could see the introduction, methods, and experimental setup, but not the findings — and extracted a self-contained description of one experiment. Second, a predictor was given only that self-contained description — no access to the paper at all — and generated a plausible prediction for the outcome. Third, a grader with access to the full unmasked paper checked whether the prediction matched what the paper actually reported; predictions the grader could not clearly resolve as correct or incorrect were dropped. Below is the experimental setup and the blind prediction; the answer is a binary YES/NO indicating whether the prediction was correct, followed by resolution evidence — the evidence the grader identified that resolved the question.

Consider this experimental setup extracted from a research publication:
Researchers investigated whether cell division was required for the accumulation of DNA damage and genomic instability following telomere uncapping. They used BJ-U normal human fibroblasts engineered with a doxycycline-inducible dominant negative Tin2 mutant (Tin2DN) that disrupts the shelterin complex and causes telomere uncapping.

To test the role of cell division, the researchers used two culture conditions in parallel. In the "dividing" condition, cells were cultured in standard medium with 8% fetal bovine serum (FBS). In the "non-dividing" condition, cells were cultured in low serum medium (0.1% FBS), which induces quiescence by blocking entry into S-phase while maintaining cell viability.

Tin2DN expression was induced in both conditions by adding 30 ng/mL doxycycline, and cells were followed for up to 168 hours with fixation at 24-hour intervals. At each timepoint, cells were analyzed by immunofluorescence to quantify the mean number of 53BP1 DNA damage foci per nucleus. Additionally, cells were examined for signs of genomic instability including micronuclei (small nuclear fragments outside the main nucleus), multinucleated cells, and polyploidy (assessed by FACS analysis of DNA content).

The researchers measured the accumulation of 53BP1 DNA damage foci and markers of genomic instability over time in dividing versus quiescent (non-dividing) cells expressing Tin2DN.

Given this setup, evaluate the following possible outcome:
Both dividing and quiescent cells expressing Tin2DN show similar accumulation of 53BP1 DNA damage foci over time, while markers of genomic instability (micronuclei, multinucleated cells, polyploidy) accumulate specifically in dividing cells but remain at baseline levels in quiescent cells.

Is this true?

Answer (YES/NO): NO